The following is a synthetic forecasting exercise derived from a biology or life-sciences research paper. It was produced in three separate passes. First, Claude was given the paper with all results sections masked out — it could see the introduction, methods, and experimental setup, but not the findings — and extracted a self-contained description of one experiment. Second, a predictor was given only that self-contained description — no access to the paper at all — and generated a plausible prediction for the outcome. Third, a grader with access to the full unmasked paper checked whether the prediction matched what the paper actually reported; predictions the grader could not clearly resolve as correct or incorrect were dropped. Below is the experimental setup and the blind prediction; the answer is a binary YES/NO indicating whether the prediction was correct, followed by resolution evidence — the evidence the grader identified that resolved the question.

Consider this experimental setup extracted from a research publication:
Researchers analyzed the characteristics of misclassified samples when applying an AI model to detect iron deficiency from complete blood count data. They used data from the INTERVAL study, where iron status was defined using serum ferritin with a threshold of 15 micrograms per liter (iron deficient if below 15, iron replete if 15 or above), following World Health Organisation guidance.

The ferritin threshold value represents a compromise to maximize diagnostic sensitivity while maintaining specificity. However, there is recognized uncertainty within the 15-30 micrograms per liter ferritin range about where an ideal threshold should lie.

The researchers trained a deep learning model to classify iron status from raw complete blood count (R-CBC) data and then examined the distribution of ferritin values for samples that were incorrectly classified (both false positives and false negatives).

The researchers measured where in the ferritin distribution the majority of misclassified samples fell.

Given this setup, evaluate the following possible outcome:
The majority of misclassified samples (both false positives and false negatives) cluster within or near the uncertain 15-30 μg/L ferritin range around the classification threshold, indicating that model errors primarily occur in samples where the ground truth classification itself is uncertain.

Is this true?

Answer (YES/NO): YES